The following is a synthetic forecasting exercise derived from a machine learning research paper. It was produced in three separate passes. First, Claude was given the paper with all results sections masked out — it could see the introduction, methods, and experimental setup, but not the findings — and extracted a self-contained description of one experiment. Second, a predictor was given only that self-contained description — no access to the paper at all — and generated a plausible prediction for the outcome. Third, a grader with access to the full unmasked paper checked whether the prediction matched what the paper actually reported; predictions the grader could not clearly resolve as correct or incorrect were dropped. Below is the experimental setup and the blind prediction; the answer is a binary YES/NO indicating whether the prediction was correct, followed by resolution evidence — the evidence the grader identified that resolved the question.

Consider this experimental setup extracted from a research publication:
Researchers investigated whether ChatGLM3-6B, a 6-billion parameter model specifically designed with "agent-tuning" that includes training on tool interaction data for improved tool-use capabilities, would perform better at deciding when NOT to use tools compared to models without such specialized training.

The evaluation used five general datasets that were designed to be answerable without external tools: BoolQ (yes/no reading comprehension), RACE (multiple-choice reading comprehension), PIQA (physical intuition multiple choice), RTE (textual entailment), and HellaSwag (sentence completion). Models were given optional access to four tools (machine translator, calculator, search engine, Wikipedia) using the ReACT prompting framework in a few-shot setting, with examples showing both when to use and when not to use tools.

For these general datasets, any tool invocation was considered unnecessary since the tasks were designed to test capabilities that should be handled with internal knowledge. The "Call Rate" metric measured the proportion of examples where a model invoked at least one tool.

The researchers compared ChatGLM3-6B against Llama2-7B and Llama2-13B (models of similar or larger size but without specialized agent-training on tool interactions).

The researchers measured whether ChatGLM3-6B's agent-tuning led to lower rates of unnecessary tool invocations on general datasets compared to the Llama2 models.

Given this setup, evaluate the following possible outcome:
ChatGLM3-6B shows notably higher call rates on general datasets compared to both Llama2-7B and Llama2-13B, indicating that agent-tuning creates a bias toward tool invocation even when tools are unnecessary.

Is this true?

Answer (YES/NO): NO